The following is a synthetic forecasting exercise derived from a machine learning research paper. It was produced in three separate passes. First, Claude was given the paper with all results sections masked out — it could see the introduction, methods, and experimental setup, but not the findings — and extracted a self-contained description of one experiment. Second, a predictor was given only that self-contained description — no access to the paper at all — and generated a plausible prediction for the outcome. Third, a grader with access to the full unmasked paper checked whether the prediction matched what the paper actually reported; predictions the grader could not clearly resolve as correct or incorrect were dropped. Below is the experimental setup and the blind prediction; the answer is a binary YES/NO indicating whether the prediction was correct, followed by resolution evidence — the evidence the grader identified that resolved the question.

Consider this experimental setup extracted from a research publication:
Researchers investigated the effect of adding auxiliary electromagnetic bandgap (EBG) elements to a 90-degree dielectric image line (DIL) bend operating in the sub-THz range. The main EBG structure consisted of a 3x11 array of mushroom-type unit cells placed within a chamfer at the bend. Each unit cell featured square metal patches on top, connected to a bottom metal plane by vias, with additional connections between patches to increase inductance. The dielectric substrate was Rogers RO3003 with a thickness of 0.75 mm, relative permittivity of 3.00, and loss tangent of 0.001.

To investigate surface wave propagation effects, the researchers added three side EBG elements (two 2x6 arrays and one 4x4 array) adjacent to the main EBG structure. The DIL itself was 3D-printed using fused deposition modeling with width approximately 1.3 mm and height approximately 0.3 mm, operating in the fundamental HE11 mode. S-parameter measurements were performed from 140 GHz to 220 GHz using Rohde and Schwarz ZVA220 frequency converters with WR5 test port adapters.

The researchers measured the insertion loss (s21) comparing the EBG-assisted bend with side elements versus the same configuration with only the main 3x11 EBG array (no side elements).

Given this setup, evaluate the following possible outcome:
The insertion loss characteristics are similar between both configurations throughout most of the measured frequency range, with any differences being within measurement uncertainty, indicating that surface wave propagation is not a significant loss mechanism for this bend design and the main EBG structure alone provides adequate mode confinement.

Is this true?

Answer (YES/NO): YES